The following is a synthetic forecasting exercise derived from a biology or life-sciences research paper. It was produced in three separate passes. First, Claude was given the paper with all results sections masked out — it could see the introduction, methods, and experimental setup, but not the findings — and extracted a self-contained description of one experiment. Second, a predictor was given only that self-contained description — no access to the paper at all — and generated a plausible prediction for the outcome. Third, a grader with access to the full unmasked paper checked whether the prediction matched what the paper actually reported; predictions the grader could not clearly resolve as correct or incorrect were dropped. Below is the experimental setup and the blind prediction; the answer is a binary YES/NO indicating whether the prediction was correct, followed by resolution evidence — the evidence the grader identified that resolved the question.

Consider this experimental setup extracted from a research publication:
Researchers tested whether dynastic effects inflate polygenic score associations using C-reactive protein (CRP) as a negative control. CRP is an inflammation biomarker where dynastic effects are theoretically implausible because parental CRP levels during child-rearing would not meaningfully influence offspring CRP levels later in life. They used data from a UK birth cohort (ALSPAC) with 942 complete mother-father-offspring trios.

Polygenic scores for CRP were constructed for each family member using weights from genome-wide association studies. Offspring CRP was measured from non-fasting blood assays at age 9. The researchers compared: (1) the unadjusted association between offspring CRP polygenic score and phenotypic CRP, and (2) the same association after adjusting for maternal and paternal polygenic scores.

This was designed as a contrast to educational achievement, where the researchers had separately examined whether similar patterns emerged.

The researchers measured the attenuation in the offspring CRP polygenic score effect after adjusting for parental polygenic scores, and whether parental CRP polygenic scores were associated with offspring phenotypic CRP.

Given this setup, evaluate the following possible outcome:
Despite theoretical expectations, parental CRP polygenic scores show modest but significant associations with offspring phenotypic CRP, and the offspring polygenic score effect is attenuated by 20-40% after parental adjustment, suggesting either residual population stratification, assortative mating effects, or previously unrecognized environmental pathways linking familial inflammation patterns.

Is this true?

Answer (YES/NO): NO